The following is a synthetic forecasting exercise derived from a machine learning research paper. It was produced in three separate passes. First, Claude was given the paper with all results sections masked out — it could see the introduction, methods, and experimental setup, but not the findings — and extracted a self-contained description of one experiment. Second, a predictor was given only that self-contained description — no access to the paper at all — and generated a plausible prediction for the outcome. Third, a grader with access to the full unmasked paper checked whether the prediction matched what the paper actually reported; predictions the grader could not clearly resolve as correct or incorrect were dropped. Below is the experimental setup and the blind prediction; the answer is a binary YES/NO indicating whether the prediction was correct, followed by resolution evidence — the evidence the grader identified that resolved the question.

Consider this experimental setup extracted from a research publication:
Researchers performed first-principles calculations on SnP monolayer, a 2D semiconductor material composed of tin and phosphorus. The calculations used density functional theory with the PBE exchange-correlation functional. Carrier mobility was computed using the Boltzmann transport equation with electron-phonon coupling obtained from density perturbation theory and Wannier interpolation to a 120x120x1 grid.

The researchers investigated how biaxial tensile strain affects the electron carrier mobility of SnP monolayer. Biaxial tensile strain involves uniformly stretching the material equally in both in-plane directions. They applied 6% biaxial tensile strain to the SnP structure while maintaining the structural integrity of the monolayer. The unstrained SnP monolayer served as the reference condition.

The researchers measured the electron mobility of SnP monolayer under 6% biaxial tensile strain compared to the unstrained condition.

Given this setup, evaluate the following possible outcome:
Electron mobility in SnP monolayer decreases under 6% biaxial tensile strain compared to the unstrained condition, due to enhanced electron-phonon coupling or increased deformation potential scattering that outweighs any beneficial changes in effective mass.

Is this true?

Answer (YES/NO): NO